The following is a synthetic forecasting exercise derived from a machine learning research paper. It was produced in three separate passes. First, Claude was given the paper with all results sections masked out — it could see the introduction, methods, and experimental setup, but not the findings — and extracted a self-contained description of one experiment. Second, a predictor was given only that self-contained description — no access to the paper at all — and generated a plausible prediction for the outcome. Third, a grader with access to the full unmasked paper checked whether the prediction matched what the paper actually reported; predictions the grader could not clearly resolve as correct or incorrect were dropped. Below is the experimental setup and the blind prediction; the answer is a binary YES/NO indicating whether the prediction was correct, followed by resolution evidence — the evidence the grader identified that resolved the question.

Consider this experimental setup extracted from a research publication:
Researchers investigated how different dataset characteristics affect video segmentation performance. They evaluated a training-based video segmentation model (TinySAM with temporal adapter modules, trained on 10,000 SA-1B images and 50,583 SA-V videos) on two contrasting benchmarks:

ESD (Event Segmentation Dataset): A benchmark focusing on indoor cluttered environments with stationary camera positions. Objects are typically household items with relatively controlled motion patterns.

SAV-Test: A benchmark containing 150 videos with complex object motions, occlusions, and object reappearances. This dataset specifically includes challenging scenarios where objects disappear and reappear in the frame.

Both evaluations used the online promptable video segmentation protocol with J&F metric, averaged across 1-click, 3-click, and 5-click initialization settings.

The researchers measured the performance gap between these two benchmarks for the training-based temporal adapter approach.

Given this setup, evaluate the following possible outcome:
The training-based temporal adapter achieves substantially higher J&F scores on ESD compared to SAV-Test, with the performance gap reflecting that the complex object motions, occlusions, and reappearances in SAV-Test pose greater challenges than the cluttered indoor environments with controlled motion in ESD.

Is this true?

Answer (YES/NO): YES